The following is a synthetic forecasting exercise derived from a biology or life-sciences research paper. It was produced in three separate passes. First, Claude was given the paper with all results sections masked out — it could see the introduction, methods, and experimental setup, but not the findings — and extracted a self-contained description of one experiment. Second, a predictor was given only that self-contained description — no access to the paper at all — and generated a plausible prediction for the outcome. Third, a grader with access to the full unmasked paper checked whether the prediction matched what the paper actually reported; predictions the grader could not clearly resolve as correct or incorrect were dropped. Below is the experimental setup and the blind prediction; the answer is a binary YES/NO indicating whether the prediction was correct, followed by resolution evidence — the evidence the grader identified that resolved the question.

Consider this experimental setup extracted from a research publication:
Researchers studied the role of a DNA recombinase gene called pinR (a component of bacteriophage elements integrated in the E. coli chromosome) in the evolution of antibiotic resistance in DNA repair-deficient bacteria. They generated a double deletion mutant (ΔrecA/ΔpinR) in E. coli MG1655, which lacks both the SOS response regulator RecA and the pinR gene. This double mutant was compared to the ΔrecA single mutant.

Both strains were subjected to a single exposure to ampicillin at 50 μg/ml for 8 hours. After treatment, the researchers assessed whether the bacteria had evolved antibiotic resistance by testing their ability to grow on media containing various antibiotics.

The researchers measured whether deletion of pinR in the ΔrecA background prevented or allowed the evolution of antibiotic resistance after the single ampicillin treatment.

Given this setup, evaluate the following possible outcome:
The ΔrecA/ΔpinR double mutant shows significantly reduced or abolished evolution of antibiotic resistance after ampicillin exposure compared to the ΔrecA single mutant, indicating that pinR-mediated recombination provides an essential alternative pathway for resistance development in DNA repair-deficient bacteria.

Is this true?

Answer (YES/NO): YES